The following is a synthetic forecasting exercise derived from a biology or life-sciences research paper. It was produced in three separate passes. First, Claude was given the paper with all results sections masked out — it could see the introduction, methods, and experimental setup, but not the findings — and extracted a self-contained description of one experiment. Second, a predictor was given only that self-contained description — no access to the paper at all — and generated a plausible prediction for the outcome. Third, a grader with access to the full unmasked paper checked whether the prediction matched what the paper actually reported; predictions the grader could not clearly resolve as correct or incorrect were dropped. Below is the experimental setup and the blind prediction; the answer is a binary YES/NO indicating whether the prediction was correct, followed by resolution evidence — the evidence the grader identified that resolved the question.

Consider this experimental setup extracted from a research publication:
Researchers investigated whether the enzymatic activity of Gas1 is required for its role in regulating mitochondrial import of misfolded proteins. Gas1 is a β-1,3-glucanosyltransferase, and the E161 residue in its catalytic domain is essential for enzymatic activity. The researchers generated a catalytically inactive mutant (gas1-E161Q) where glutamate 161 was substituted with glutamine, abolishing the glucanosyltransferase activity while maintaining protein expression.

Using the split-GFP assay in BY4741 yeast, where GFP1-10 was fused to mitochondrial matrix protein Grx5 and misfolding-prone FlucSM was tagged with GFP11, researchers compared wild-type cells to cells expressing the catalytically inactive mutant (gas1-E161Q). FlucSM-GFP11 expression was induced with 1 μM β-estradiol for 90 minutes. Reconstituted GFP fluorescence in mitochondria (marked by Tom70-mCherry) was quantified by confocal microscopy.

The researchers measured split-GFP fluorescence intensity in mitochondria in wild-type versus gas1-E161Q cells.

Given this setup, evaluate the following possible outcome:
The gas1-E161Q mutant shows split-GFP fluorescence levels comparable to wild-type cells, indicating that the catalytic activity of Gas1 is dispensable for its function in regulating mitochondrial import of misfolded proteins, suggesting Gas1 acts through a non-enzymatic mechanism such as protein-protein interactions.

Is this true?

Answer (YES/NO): NO